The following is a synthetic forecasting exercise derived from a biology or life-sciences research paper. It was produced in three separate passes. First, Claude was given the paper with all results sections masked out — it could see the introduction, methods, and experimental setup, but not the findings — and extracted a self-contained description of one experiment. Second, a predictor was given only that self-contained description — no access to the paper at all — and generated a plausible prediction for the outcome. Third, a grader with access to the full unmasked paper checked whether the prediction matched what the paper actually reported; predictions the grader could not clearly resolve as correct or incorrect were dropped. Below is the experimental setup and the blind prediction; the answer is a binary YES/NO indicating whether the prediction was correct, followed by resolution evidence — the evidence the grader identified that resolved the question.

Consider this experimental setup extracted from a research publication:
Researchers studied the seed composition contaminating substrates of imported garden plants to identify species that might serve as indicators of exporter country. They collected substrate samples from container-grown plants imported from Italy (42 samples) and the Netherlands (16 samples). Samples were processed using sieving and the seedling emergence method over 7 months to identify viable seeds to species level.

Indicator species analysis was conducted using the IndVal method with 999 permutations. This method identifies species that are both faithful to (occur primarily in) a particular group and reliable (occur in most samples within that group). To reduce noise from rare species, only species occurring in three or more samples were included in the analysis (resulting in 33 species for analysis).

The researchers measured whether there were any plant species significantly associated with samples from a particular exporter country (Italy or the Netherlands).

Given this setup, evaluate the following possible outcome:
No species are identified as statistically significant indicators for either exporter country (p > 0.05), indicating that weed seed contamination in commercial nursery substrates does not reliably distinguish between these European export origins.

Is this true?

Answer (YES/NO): NO